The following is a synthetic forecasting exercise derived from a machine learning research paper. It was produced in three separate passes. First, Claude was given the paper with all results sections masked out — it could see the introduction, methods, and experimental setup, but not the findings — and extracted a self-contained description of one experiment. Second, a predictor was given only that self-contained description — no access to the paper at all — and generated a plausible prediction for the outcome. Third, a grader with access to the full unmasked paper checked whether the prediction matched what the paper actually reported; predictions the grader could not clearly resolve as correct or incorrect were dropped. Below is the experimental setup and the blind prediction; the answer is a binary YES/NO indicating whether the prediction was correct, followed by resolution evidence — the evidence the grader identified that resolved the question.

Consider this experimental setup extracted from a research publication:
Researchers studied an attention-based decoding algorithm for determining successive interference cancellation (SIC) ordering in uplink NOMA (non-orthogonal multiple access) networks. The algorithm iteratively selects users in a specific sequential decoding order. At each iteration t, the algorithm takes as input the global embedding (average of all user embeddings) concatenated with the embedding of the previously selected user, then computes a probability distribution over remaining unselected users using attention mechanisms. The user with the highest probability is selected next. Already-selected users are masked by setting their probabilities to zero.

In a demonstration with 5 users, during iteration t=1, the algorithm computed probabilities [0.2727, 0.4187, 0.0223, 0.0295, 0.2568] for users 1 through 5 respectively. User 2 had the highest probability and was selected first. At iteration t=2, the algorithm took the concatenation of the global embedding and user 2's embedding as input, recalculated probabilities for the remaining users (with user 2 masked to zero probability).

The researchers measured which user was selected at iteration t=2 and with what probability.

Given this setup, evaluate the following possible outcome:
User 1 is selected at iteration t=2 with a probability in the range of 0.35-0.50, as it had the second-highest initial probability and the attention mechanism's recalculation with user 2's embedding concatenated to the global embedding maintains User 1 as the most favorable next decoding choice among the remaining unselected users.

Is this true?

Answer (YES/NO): YES